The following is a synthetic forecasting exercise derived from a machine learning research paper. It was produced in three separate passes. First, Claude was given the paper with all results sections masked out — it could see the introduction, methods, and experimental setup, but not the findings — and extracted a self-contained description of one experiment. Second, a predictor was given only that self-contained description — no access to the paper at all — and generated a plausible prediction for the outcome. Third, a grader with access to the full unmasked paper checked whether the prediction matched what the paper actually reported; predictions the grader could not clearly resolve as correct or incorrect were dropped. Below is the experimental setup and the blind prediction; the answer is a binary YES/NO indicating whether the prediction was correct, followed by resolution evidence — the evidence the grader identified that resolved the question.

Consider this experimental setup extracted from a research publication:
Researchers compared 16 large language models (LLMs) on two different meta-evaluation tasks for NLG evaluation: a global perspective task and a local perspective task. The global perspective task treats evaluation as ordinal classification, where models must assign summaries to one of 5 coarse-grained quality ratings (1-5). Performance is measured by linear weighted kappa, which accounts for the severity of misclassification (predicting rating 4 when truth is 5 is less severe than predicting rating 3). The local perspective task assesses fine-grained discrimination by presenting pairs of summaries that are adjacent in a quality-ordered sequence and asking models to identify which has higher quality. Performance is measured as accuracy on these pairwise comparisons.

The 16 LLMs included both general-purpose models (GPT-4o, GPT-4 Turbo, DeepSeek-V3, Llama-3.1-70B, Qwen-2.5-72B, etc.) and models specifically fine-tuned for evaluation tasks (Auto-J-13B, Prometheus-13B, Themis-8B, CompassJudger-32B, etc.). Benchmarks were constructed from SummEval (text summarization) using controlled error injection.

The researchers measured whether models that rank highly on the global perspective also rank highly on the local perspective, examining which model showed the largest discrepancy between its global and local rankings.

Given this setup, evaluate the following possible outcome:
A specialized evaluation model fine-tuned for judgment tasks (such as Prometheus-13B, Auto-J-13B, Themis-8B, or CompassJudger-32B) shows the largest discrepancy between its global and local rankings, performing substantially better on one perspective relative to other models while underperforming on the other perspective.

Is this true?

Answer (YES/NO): YES